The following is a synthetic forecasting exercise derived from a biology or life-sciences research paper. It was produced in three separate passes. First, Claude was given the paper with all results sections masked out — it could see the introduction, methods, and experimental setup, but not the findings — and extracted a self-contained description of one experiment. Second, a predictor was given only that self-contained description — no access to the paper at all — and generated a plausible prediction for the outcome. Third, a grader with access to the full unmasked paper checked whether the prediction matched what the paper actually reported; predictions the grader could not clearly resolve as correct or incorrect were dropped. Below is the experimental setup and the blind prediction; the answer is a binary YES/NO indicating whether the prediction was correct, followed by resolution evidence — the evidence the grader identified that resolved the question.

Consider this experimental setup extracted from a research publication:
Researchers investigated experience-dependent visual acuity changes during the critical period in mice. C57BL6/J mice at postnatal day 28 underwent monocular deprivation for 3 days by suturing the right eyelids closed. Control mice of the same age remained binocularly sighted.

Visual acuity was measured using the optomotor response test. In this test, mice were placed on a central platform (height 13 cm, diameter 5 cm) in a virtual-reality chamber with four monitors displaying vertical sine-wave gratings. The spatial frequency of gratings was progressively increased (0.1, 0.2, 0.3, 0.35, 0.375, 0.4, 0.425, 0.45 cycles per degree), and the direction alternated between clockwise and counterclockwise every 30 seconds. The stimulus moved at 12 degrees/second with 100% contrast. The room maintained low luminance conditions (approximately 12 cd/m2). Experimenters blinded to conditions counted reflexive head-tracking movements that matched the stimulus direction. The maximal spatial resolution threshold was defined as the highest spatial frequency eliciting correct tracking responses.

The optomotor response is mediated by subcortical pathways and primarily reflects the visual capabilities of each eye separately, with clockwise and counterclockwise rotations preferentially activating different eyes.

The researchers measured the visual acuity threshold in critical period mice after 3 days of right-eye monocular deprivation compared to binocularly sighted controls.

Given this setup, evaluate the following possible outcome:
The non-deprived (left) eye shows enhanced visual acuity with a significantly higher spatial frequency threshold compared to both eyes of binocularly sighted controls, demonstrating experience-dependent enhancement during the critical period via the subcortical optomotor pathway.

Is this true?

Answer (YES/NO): NO